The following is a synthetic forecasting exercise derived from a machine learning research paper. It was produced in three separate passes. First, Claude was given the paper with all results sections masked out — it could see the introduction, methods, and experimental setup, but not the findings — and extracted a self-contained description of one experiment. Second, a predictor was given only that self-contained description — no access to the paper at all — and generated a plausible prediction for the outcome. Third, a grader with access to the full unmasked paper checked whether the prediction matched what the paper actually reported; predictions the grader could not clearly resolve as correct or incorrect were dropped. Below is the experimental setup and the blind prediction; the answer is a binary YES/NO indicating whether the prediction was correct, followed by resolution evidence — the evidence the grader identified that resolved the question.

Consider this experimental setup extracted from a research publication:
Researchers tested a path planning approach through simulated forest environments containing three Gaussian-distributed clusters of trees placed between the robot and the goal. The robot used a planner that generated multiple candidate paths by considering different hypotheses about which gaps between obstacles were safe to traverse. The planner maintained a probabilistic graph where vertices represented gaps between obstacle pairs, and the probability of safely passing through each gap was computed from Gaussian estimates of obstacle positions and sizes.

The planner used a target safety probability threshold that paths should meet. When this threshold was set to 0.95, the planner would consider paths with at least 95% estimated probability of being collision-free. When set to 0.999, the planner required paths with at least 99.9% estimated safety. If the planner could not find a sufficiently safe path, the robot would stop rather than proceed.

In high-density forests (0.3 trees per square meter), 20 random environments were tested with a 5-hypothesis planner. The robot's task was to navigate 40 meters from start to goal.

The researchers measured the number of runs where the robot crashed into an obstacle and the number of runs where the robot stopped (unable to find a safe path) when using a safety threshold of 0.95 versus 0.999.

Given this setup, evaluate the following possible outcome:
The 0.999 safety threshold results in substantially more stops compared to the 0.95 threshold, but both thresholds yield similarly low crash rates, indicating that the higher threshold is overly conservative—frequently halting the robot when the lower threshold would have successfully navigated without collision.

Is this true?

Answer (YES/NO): NO